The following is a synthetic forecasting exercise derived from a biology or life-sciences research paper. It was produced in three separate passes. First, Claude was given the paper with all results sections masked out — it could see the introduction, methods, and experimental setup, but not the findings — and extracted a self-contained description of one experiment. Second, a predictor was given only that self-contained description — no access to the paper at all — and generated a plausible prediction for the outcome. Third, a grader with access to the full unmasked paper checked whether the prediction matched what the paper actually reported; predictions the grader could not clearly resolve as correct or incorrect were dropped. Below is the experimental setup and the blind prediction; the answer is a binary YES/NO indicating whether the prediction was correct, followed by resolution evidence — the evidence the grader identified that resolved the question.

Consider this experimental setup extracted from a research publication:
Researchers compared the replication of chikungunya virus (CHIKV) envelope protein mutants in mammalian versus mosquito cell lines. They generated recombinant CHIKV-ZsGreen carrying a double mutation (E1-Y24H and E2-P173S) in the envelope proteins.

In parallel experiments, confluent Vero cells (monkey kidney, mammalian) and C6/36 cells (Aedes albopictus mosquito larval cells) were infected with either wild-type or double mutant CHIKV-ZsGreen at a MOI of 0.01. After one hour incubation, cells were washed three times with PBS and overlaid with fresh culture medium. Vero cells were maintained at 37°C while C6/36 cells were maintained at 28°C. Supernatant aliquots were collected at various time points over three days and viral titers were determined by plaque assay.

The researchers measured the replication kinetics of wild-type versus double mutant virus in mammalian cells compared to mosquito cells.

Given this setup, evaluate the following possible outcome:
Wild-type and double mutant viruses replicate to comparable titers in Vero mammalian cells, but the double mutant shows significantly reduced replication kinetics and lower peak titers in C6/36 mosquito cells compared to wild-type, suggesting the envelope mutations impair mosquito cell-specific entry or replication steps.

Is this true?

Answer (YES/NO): YES